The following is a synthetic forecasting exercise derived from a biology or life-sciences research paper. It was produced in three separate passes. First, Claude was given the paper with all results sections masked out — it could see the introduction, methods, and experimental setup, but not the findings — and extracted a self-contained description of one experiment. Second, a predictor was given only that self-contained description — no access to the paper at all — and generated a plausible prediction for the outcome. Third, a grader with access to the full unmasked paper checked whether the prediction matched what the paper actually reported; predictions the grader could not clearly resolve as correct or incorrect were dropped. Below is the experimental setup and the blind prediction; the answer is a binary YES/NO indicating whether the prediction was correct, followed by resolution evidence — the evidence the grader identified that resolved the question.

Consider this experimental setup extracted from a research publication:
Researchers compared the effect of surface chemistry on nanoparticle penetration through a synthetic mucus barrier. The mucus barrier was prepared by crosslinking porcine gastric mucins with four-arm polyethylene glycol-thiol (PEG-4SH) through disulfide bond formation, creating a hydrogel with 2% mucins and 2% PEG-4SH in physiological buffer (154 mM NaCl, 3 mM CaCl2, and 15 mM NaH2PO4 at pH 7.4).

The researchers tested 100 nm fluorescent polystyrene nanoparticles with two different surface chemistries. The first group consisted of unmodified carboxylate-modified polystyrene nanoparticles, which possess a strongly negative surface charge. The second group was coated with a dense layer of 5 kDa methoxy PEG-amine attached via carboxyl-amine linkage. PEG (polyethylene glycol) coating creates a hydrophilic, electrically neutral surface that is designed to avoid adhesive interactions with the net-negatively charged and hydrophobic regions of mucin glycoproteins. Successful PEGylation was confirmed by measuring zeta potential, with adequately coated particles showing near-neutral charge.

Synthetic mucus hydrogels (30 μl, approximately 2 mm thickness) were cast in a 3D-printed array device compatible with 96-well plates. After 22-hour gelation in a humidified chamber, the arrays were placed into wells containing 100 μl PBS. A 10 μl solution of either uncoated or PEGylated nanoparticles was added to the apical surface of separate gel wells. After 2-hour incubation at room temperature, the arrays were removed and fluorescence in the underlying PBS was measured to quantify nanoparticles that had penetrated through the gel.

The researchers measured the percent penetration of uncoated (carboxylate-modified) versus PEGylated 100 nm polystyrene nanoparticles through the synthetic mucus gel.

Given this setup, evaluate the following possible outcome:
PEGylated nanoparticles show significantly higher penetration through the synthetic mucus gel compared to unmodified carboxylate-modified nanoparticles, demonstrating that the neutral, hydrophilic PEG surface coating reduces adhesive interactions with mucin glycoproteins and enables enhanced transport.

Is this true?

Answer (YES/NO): YES